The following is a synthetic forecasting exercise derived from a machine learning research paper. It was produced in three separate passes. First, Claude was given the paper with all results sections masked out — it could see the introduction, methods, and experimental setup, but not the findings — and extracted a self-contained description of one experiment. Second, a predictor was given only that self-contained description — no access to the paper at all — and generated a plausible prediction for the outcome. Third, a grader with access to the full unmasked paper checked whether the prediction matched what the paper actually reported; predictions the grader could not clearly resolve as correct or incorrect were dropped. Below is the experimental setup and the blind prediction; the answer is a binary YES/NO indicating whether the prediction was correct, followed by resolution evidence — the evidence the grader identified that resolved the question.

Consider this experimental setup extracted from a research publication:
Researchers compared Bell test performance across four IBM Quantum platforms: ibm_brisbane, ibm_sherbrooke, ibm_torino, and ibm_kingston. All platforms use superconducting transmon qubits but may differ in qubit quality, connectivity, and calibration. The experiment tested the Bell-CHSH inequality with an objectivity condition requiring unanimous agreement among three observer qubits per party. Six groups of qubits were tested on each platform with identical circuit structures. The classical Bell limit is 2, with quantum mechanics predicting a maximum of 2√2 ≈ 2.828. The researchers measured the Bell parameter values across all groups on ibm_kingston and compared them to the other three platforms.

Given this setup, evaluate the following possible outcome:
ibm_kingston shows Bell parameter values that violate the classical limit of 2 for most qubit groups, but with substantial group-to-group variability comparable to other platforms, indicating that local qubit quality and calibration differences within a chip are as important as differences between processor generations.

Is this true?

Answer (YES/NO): NO